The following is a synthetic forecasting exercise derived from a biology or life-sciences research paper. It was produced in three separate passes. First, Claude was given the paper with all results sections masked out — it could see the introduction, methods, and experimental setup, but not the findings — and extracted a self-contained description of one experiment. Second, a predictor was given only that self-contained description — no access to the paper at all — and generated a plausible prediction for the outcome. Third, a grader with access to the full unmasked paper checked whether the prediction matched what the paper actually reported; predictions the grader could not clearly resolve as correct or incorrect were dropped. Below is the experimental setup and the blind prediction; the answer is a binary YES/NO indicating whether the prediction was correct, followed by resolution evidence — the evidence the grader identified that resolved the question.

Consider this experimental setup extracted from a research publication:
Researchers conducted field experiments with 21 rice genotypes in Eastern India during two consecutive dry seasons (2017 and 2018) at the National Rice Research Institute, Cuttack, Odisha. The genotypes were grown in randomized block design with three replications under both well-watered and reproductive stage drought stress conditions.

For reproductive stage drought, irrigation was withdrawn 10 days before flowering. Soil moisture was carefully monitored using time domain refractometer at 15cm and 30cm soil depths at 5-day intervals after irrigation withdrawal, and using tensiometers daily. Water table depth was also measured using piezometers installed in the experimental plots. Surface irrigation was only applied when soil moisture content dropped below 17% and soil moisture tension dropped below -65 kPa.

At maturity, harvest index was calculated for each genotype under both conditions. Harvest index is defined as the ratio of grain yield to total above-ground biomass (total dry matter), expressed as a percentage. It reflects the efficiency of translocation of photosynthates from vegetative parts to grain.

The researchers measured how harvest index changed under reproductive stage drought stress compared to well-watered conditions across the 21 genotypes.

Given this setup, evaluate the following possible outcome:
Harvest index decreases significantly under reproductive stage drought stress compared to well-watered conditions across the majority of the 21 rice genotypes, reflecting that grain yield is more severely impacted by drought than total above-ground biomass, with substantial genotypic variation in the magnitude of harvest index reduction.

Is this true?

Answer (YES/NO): YES